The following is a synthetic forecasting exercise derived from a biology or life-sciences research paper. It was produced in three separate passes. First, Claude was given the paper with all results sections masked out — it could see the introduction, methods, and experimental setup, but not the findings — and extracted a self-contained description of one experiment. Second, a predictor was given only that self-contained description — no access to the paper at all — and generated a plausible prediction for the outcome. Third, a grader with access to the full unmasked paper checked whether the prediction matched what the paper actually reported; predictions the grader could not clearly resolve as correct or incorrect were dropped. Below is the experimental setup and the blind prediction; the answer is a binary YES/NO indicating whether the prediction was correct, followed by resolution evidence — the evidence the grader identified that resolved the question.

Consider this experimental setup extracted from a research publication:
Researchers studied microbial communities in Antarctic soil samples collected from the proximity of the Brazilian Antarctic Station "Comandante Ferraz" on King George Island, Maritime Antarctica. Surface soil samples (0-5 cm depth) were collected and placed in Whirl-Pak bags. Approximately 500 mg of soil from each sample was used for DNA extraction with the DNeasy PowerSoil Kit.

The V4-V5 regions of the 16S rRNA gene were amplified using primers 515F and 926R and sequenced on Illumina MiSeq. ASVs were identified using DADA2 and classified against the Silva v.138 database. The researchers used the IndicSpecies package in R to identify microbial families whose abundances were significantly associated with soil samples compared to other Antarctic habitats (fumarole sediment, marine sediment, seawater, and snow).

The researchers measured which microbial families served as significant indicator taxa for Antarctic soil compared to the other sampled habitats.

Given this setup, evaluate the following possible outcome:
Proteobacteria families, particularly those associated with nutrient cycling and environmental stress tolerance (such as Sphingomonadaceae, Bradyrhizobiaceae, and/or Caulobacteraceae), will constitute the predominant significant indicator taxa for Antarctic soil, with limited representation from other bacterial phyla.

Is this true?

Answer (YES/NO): NO